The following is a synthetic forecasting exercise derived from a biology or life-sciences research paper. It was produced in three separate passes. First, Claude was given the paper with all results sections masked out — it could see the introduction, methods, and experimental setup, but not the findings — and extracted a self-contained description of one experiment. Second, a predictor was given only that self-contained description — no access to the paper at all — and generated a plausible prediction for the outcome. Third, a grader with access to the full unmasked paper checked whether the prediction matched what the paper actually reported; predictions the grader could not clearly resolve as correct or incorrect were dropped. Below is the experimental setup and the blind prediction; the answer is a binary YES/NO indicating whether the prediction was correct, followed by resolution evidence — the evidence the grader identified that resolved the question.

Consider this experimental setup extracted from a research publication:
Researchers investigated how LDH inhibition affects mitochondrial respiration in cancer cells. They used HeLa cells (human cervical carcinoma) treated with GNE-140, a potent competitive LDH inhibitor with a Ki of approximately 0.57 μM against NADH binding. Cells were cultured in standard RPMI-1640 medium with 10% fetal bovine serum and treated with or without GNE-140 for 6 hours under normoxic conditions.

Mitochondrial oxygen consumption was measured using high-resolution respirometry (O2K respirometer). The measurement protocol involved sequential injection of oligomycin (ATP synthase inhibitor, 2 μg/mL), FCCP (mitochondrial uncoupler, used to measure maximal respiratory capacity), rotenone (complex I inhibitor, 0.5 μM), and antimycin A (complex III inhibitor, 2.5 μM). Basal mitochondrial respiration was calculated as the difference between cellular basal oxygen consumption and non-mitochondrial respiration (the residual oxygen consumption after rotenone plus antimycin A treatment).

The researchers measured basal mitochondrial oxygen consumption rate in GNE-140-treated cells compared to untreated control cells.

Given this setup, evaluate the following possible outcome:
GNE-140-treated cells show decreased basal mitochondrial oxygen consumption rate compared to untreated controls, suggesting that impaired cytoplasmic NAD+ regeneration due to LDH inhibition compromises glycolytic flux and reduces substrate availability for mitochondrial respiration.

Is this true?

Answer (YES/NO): YES